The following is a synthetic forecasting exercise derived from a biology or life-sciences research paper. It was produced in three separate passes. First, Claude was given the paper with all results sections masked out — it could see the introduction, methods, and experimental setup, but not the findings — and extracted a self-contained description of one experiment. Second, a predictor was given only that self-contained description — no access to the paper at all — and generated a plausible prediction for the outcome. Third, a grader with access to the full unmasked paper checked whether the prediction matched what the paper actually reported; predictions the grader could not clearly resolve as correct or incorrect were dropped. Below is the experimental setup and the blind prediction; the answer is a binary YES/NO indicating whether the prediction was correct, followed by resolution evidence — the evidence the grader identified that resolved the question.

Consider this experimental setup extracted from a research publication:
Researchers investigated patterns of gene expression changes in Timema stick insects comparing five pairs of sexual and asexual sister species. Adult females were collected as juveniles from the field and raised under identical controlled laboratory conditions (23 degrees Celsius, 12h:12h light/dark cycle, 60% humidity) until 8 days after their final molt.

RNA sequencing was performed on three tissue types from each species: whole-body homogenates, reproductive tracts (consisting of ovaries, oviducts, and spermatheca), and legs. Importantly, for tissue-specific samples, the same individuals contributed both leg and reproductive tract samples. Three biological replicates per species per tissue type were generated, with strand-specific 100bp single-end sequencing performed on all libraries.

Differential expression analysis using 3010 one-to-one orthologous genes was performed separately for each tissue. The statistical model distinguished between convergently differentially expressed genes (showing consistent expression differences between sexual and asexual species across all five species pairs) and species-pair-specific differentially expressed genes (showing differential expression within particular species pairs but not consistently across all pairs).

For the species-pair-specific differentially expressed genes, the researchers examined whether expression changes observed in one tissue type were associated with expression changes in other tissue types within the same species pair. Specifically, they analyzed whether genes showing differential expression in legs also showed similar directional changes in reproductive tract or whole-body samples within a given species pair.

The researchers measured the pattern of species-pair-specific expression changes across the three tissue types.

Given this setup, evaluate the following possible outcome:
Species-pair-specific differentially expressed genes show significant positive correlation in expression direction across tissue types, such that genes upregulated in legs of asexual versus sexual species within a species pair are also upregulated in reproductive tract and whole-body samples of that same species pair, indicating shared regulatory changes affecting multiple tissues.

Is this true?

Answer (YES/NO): YES